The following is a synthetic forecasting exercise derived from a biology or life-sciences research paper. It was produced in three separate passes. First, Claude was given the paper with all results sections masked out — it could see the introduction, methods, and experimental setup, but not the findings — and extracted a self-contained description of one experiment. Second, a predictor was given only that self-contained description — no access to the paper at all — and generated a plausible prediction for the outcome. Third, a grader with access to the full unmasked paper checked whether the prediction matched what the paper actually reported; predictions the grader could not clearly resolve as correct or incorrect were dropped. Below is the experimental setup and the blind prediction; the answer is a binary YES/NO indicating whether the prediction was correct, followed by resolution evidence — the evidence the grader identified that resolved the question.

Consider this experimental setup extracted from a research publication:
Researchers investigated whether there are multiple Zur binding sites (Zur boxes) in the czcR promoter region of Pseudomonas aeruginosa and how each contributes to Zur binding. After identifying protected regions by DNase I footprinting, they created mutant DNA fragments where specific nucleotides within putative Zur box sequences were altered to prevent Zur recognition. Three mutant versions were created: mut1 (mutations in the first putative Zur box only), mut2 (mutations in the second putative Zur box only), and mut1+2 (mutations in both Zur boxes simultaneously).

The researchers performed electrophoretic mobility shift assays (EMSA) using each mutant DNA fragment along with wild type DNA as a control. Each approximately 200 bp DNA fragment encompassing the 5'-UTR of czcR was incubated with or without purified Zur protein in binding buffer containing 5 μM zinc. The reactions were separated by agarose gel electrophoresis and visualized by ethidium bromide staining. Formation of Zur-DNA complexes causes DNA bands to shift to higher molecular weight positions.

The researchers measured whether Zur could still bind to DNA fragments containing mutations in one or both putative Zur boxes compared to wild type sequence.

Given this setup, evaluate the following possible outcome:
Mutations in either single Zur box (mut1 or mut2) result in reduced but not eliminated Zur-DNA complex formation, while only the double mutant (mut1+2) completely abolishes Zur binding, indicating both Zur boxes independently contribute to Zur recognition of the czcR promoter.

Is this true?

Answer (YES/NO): YES